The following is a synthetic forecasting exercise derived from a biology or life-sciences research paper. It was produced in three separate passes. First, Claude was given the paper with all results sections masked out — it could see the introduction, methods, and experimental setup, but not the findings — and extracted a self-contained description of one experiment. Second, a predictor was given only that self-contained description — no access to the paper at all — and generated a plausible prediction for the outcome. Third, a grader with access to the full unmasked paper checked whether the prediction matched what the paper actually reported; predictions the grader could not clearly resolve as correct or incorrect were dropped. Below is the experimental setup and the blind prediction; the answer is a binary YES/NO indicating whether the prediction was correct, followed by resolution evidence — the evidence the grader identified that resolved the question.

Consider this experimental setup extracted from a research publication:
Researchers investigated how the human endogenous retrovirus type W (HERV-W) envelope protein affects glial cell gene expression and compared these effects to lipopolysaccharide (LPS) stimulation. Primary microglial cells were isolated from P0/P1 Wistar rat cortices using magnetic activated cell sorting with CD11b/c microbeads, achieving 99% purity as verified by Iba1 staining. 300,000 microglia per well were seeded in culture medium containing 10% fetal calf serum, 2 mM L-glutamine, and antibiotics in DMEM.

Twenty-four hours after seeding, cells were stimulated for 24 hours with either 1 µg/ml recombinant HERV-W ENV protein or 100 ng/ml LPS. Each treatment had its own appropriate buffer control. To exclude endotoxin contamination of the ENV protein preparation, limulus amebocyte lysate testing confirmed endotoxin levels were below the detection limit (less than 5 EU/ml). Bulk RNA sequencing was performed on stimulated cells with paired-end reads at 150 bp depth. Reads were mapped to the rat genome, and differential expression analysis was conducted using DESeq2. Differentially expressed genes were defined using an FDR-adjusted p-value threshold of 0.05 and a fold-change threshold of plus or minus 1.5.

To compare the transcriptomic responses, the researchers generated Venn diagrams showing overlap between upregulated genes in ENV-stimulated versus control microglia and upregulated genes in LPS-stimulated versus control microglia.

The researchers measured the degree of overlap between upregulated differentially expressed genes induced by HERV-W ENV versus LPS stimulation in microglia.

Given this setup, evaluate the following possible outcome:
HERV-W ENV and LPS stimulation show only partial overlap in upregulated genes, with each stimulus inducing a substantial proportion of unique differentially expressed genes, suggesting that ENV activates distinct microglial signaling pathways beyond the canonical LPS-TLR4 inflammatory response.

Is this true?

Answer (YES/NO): YES